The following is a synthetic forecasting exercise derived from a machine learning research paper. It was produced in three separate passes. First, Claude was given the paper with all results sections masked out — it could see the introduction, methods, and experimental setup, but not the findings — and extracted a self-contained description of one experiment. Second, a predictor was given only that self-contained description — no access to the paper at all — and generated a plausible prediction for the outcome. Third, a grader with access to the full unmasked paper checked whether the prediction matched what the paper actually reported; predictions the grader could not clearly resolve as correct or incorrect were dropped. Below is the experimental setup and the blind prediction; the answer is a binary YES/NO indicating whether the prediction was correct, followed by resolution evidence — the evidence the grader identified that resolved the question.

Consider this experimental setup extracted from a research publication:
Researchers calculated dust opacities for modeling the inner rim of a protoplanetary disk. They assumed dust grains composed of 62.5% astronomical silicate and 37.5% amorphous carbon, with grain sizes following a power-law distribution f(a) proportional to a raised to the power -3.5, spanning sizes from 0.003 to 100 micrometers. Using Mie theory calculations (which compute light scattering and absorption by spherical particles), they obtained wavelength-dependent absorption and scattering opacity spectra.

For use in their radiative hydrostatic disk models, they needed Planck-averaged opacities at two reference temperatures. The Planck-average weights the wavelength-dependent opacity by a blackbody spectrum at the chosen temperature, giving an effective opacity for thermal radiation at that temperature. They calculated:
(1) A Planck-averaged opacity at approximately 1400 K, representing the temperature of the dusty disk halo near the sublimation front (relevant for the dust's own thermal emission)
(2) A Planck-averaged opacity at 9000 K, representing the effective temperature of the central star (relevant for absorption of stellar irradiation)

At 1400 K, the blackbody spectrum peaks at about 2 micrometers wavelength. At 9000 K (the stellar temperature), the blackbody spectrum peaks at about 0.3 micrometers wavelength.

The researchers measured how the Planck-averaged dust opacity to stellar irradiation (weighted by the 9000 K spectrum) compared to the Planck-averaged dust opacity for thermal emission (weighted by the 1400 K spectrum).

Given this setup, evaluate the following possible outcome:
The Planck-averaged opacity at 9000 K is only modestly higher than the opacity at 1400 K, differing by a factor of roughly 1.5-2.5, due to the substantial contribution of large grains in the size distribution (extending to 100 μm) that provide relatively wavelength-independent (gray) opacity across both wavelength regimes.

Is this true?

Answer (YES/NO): YES